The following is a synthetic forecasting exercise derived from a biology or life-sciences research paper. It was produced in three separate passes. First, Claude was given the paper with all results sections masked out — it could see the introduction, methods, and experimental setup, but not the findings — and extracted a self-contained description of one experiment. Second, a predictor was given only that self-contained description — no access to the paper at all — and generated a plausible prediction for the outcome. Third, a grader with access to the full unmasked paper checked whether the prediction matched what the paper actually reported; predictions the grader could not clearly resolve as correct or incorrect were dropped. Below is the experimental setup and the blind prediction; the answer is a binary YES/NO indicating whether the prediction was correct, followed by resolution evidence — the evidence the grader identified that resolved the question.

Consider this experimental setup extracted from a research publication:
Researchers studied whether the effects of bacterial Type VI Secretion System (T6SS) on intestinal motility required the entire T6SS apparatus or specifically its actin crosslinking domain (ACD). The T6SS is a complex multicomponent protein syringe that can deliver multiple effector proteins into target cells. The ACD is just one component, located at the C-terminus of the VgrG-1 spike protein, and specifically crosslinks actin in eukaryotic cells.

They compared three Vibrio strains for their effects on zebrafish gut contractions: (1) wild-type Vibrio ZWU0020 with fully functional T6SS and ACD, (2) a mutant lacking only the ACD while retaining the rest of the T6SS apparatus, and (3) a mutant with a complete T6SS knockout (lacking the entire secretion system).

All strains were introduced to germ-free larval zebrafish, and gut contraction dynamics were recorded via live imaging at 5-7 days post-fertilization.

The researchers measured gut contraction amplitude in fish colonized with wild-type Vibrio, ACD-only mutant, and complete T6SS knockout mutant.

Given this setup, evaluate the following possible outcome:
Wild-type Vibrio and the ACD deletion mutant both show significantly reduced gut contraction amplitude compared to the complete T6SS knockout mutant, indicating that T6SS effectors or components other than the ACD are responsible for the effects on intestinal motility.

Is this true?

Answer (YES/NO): NO